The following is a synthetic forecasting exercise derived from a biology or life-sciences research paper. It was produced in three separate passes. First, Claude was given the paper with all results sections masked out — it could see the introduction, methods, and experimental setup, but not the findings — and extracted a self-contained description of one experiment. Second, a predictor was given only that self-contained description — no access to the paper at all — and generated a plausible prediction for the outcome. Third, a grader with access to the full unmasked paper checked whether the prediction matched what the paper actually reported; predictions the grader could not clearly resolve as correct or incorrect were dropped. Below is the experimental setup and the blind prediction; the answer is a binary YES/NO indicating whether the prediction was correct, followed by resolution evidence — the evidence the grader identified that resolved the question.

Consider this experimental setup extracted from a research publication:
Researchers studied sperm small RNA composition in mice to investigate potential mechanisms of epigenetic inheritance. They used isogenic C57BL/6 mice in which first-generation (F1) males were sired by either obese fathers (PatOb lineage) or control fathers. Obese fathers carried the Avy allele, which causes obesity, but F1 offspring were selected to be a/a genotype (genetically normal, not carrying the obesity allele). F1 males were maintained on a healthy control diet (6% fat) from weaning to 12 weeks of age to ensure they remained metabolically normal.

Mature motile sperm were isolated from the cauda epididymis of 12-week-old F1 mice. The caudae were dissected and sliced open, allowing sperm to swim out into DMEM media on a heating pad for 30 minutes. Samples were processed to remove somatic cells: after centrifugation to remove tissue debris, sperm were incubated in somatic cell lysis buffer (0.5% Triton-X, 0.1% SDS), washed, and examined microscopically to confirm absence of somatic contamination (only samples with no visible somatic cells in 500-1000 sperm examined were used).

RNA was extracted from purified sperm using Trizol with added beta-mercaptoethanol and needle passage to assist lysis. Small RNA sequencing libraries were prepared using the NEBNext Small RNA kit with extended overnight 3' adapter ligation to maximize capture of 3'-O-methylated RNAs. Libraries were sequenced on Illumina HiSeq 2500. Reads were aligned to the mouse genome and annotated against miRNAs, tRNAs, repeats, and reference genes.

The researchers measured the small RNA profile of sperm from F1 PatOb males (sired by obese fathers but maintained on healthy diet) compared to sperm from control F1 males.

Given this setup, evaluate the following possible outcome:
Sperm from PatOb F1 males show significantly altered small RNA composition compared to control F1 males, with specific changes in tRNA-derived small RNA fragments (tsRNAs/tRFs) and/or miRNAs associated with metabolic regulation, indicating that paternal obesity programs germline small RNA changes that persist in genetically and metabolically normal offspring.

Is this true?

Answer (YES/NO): YES